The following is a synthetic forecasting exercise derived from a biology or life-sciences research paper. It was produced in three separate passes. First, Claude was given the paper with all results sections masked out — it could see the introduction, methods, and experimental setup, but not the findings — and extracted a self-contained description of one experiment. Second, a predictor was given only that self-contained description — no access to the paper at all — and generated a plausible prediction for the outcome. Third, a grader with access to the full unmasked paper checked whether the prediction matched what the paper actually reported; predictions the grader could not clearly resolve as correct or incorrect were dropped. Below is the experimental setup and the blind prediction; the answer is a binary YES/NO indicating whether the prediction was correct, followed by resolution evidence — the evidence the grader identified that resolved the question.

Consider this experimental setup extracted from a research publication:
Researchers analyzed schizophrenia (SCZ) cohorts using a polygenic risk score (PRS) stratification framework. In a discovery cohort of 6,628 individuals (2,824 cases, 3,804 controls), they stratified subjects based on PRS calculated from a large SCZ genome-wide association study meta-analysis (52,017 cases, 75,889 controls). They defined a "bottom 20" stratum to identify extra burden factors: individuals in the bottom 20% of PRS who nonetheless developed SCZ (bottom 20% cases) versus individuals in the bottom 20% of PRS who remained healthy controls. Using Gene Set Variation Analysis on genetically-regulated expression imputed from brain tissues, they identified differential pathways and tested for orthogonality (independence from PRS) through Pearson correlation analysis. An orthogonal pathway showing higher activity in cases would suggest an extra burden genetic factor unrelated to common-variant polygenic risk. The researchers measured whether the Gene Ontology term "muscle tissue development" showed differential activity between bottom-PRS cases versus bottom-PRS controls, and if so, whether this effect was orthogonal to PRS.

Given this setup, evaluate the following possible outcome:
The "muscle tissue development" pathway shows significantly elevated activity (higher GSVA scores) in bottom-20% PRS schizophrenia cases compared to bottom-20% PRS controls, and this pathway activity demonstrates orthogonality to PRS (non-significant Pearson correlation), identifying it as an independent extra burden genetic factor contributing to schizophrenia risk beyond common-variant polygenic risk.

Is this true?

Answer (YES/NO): YES